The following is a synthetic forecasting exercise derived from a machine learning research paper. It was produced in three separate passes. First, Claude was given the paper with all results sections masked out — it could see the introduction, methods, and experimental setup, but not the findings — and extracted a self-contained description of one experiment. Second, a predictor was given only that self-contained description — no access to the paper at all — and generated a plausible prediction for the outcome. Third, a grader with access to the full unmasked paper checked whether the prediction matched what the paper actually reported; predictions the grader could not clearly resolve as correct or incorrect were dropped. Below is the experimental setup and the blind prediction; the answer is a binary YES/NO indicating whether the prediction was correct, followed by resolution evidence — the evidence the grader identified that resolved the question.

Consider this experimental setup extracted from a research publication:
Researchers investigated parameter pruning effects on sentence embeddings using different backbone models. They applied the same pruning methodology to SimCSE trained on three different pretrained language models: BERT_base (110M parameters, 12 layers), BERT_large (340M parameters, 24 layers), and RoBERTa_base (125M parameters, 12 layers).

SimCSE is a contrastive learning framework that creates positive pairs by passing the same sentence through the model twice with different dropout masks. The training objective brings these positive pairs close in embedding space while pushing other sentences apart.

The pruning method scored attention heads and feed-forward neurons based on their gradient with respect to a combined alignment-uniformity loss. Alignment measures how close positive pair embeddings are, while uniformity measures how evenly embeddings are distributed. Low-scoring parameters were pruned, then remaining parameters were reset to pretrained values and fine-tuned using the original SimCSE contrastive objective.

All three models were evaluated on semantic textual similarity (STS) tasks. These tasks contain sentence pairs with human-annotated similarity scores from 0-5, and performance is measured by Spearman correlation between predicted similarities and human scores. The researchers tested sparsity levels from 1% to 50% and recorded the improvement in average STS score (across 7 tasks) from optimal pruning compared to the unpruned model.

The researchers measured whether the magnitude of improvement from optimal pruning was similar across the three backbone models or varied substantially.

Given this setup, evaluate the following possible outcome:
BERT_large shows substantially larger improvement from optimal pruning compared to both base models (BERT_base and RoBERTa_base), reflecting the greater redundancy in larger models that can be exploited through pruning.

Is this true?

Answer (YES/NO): NO